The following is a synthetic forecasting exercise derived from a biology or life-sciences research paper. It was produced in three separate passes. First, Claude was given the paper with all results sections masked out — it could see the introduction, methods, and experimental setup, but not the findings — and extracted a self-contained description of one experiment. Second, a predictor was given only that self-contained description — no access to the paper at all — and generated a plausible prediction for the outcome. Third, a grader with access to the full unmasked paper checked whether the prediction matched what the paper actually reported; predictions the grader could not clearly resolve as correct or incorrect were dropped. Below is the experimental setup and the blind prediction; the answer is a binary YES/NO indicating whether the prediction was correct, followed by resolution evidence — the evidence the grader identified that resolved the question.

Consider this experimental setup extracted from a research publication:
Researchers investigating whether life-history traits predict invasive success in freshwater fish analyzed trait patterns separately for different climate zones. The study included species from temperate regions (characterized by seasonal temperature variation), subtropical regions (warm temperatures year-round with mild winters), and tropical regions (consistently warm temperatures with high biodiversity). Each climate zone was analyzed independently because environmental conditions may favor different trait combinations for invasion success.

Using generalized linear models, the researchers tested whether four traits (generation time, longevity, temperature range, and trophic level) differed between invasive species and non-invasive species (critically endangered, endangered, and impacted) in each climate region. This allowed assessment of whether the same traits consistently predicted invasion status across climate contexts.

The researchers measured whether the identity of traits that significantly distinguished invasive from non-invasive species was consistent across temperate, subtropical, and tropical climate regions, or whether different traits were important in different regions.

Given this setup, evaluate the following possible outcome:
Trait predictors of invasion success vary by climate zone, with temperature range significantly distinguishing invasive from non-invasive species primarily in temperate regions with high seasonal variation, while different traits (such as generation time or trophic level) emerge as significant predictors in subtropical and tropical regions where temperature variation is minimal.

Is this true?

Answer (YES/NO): NO